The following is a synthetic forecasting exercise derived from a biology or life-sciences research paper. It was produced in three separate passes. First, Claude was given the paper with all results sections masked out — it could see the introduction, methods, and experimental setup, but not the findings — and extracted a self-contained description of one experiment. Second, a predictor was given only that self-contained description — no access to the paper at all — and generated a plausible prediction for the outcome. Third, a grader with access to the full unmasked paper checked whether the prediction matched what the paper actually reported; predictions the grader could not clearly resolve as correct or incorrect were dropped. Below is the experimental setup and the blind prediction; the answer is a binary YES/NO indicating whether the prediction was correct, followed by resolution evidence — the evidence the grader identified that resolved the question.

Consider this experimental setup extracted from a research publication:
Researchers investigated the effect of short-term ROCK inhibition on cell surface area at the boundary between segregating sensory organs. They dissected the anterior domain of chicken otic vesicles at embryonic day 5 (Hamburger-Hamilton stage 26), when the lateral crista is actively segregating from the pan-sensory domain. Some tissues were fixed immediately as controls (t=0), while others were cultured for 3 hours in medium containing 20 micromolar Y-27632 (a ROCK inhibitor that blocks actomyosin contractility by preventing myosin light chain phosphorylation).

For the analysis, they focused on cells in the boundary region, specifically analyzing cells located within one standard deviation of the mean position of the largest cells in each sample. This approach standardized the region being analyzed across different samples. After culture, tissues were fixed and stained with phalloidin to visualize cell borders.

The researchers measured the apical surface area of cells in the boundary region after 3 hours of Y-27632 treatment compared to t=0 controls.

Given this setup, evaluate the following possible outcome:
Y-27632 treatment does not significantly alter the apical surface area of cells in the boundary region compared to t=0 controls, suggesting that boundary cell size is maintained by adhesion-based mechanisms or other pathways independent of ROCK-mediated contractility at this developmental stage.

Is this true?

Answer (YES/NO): YES